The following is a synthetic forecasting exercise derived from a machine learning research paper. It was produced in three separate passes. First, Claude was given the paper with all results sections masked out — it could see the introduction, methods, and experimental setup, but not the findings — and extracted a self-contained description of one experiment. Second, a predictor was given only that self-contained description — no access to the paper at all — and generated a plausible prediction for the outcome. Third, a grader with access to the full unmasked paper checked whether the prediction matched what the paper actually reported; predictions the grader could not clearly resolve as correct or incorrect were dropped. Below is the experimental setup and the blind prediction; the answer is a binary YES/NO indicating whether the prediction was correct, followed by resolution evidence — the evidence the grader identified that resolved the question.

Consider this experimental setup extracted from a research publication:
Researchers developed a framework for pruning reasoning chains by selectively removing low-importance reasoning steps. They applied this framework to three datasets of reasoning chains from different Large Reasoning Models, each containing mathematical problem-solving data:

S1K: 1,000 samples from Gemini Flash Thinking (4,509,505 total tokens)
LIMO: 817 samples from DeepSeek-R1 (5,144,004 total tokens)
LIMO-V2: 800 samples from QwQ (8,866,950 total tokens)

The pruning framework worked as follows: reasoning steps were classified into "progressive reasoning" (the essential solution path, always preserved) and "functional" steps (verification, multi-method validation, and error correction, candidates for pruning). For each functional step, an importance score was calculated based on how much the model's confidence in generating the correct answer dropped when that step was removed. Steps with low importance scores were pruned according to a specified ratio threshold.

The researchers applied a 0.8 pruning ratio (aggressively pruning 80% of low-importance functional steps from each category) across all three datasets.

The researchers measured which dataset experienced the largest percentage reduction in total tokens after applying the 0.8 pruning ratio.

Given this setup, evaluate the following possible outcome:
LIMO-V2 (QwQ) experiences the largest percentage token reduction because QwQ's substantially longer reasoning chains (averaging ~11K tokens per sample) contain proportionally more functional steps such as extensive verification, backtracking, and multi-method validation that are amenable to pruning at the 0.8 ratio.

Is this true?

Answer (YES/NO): NO